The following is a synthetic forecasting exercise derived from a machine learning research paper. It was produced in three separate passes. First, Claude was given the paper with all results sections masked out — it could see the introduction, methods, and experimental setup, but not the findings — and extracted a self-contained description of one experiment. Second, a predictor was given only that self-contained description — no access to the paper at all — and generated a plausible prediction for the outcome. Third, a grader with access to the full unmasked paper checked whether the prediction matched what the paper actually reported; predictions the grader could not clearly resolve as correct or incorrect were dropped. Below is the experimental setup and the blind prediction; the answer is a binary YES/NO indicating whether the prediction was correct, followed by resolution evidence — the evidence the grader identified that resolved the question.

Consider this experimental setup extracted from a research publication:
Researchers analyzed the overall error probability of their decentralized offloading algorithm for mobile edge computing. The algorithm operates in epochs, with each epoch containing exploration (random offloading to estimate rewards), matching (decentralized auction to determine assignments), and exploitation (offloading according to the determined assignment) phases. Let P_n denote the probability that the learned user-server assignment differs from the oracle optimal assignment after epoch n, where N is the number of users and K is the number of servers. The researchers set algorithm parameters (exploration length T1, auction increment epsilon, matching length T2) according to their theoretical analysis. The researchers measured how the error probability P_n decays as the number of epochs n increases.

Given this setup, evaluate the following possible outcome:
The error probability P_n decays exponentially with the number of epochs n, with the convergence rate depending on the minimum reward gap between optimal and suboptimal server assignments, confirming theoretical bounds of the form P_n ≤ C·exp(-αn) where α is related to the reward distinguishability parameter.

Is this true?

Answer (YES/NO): NO